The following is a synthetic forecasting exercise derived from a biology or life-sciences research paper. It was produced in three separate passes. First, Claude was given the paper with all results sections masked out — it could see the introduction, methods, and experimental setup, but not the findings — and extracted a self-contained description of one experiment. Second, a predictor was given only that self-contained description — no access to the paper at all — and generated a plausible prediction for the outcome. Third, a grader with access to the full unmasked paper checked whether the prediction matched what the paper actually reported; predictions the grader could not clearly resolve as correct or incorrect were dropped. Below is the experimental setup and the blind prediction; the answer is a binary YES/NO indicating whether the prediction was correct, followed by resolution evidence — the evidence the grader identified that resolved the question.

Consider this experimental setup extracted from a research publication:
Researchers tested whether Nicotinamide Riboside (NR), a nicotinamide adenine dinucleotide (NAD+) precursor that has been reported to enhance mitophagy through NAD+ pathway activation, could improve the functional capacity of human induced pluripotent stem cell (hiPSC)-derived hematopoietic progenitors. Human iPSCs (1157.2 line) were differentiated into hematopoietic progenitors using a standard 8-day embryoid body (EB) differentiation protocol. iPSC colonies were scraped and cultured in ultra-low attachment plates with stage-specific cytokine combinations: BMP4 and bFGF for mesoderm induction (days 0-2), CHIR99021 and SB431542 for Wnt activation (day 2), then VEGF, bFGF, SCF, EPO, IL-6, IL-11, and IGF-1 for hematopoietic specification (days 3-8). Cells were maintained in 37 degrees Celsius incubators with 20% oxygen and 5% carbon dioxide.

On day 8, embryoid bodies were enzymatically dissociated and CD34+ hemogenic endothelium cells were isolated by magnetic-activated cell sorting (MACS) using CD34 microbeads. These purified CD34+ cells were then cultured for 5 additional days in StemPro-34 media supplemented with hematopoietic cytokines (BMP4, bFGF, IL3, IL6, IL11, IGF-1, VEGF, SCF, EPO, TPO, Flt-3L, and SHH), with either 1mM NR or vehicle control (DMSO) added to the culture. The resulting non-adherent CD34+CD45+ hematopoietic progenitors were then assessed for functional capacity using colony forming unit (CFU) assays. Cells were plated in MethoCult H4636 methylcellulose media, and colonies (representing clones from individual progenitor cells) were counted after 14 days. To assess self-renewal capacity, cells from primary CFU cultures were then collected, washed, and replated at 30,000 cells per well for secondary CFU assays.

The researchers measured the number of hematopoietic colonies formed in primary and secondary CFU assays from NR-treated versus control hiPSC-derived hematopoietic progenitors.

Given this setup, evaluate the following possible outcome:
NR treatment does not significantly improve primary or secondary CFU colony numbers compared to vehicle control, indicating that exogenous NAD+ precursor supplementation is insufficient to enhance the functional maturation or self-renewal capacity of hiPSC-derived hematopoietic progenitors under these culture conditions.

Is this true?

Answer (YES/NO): NO